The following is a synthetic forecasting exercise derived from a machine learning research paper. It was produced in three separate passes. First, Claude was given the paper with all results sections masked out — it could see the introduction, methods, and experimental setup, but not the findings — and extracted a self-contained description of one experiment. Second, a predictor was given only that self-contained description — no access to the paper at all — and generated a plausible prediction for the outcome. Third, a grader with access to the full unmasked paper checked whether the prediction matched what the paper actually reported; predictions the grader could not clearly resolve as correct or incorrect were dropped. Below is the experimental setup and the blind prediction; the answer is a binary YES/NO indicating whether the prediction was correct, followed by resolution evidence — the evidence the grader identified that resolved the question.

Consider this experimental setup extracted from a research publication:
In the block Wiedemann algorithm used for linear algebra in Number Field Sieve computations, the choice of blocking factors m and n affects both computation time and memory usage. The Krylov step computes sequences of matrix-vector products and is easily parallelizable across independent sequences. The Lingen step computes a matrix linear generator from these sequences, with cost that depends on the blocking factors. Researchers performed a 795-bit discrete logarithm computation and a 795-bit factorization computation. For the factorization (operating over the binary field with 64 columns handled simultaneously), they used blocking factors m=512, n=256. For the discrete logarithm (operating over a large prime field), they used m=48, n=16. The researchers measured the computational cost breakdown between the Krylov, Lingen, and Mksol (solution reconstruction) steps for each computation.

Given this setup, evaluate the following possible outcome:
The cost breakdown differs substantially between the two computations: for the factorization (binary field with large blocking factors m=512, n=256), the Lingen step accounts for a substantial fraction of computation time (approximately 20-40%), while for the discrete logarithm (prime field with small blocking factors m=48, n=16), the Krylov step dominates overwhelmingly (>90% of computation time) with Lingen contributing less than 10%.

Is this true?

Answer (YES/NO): NO